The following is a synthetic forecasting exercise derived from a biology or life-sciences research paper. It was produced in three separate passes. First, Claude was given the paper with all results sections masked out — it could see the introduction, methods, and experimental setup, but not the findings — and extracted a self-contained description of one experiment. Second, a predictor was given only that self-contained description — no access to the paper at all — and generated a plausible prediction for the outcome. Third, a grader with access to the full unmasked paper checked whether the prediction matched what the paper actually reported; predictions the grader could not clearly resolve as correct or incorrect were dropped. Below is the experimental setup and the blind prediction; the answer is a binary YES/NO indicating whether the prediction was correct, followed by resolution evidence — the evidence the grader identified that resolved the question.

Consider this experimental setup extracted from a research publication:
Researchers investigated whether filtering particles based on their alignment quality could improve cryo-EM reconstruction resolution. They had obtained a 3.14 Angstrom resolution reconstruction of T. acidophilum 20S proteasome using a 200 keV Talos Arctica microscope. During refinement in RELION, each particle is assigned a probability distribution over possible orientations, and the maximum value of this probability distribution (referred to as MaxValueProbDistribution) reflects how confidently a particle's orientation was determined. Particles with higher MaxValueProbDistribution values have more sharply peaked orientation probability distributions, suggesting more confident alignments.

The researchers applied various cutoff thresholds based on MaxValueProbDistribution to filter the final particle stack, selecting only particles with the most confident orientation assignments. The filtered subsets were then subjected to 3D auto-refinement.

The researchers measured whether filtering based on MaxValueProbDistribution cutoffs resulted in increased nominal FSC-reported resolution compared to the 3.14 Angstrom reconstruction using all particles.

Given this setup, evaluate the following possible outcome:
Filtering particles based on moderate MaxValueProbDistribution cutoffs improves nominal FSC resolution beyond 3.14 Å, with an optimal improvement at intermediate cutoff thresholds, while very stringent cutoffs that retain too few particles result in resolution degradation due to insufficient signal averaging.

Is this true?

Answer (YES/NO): NO